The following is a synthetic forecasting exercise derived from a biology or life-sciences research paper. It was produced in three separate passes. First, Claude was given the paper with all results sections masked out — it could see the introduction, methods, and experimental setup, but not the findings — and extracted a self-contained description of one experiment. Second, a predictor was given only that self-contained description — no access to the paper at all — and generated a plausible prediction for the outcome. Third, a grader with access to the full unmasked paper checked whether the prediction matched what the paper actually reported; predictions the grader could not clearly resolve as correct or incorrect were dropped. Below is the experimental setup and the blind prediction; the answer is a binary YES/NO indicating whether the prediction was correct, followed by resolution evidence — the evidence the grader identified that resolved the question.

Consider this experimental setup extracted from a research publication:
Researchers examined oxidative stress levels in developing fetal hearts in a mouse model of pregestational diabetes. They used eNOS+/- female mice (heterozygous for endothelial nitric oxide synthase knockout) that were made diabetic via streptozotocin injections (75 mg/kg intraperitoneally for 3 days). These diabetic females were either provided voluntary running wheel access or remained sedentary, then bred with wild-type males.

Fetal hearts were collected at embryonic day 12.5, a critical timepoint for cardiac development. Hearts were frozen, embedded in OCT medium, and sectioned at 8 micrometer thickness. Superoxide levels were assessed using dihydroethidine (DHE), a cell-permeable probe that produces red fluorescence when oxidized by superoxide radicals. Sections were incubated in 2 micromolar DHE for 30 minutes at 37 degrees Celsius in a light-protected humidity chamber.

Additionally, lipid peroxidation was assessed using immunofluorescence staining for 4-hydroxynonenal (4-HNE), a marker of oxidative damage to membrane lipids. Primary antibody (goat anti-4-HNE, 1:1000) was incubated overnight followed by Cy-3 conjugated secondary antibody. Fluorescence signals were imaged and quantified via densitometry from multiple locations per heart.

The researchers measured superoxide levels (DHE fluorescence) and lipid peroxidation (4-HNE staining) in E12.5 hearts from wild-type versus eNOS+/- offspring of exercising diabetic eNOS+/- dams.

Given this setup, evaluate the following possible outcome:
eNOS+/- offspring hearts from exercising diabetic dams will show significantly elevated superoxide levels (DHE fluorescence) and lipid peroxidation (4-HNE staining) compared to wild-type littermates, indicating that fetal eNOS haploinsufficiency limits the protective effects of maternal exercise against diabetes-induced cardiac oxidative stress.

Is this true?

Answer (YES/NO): NO